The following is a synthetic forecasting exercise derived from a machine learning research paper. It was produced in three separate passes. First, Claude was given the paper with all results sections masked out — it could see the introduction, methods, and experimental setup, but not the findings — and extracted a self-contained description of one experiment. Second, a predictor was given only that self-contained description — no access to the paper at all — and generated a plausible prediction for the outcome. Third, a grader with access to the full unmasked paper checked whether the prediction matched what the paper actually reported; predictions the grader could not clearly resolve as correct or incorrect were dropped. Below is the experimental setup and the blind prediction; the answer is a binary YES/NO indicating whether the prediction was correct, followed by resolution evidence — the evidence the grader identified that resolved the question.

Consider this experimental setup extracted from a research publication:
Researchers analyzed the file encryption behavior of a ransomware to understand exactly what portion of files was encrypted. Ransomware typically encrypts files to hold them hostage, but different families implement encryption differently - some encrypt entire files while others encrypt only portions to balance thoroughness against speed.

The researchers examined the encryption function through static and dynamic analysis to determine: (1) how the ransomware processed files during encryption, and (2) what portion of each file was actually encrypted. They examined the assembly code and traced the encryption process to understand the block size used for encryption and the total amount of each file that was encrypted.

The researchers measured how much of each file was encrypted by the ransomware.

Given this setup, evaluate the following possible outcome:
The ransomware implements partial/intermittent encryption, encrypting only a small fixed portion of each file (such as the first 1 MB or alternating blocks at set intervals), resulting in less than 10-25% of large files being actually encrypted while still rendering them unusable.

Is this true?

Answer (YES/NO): YES